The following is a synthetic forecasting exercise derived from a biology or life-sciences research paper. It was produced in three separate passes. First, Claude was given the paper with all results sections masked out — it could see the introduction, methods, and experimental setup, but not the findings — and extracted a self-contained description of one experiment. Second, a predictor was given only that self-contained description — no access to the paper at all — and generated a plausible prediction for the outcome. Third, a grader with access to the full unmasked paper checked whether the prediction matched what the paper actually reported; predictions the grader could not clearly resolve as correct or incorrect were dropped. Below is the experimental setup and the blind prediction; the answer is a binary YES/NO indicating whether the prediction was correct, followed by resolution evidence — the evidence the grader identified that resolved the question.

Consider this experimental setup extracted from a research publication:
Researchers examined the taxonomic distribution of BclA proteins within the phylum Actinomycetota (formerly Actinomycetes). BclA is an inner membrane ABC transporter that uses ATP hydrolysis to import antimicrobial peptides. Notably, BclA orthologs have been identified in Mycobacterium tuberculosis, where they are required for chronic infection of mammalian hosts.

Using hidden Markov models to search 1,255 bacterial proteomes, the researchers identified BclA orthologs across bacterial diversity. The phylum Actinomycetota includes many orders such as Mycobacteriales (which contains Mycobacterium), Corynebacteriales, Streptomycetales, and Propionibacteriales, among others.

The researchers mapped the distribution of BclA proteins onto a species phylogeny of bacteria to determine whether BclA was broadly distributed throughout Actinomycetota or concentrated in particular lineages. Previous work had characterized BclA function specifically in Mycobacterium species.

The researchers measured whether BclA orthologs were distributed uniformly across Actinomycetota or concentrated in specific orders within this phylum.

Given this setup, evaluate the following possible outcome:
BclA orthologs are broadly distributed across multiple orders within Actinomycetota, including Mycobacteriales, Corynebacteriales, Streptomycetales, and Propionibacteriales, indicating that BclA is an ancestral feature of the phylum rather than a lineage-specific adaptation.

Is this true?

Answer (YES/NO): NO